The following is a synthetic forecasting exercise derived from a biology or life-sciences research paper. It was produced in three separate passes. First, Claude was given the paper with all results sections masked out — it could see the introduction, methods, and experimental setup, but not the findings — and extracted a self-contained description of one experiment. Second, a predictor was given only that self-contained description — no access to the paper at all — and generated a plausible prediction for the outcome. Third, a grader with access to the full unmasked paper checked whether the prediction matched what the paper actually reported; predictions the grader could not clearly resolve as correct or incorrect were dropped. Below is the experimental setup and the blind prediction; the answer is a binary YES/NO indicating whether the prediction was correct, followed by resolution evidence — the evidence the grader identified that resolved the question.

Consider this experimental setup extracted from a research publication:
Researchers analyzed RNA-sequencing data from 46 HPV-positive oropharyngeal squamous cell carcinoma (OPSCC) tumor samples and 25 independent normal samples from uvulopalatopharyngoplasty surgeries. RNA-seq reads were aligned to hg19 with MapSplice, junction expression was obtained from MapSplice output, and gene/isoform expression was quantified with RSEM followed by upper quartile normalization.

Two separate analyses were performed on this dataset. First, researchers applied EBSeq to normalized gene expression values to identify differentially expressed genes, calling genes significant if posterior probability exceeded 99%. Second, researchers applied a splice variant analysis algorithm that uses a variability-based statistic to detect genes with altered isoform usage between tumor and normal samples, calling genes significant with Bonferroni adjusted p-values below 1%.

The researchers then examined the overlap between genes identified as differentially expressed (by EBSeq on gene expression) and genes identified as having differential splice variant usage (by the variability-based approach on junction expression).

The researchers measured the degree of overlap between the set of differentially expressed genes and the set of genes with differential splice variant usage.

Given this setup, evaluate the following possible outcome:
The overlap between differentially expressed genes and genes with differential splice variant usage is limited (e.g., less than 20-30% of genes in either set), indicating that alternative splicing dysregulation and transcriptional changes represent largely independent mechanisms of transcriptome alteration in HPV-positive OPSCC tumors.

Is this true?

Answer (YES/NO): NO